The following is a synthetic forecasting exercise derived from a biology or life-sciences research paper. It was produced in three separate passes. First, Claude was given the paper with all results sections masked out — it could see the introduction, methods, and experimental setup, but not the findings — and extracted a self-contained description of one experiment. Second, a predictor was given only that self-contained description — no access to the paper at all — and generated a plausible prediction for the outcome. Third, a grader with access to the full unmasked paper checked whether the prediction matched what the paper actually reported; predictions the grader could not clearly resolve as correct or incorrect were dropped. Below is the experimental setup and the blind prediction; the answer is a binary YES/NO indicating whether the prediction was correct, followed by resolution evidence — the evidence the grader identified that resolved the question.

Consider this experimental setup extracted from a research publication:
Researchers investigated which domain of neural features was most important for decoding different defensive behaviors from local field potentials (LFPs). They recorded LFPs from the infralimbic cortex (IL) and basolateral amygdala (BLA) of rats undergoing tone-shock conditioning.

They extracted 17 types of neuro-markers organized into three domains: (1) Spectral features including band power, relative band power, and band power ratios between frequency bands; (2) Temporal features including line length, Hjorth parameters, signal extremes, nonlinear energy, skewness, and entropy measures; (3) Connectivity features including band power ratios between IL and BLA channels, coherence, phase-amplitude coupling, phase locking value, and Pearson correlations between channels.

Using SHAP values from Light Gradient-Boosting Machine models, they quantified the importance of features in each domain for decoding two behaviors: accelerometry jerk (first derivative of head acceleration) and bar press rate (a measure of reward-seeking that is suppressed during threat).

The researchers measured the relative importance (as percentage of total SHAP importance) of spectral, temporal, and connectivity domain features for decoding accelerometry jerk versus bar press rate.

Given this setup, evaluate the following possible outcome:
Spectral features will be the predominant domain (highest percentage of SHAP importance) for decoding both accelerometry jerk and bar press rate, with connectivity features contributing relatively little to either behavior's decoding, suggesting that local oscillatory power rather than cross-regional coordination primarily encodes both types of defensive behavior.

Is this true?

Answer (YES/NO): NO